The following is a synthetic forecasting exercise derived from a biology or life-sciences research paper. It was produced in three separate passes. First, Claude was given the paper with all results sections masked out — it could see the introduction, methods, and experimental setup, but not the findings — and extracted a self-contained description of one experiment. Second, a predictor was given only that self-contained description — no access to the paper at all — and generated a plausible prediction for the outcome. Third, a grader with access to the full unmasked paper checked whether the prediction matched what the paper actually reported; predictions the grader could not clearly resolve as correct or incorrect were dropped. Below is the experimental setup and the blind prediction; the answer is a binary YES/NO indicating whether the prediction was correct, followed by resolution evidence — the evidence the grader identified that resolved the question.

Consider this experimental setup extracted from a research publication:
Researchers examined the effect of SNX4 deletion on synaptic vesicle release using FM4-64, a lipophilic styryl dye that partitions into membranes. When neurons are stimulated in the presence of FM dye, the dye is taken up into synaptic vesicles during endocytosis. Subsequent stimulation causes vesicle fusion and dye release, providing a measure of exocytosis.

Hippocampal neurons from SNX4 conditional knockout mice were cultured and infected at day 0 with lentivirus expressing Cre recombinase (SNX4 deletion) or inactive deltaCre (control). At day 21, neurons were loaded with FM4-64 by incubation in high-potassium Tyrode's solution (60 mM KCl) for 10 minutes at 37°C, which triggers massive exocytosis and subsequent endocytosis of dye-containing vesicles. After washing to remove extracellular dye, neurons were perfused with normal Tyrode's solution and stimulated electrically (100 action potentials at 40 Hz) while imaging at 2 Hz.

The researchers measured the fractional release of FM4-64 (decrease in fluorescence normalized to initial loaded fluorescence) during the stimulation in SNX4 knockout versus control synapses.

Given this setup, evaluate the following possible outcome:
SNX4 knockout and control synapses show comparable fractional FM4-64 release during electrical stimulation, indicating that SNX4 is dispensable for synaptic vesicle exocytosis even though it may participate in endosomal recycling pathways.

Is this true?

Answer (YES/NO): YES